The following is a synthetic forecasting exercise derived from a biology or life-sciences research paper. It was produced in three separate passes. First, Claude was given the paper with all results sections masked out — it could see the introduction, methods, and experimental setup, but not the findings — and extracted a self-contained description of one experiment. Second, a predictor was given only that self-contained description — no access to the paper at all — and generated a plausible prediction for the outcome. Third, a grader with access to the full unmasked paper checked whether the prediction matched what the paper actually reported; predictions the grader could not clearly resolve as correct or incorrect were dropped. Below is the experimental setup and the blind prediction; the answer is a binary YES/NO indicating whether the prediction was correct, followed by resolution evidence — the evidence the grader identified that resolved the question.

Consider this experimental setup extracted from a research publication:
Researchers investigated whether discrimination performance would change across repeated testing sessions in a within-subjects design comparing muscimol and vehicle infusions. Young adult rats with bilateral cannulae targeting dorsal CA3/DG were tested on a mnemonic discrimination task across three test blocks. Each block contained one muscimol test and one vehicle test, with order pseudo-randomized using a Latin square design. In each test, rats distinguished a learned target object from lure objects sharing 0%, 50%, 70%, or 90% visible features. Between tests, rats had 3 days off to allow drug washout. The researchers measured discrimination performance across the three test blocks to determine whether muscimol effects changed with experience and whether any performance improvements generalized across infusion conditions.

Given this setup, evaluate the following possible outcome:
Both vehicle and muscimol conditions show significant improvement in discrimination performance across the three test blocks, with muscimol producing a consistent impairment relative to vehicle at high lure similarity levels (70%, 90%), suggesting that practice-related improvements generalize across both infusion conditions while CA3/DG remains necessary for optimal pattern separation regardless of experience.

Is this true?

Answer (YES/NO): NO